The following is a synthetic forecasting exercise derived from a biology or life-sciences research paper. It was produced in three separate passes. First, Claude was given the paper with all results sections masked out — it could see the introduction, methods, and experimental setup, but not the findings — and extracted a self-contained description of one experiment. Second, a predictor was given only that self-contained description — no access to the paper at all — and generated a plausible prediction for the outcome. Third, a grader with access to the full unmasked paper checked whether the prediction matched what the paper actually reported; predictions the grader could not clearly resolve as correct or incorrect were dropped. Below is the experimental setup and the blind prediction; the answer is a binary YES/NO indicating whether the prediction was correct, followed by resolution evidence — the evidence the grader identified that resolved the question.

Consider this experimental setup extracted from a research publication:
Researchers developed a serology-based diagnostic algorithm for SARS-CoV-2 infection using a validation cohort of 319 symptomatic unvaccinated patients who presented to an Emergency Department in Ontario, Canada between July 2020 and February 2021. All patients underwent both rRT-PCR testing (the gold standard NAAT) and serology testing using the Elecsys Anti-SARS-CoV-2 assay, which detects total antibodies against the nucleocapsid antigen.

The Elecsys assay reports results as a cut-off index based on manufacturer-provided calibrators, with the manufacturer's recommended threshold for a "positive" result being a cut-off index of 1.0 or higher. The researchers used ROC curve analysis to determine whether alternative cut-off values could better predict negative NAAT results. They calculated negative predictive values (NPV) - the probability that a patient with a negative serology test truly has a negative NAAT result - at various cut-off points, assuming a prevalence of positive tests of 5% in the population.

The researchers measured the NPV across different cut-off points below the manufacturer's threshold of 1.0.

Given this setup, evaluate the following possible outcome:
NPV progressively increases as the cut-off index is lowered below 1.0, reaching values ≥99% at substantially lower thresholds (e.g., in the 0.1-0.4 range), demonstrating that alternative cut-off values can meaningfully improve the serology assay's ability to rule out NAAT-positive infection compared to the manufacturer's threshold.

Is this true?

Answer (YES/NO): NO